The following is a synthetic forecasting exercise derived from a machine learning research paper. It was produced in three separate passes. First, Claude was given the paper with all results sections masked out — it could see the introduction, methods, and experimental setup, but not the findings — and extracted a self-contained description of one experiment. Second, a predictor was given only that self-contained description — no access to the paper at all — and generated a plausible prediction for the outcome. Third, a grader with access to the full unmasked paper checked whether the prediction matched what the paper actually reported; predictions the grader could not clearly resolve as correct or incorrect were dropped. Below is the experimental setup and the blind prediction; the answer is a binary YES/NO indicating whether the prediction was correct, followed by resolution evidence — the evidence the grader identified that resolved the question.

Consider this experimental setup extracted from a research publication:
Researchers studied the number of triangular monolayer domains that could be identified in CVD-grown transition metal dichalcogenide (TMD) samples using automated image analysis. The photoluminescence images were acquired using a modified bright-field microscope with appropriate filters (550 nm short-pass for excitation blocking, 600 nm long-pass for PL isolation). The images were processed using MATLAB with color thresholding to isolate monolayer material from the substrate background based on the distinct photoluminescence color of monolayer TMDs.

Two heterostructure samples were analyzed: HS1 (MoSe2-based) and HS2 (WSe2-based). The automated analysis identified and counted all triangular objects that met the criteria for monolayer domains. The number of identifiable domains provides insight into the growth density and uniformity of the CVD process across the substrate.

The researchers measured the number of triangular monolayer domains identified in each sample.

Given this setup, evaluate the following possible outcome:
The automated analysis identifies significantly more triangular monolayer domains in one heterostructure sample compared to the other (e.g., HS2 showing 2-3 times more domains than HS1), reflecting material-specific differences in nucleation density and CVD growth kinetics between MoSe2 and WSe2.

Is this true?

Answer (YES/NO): NO